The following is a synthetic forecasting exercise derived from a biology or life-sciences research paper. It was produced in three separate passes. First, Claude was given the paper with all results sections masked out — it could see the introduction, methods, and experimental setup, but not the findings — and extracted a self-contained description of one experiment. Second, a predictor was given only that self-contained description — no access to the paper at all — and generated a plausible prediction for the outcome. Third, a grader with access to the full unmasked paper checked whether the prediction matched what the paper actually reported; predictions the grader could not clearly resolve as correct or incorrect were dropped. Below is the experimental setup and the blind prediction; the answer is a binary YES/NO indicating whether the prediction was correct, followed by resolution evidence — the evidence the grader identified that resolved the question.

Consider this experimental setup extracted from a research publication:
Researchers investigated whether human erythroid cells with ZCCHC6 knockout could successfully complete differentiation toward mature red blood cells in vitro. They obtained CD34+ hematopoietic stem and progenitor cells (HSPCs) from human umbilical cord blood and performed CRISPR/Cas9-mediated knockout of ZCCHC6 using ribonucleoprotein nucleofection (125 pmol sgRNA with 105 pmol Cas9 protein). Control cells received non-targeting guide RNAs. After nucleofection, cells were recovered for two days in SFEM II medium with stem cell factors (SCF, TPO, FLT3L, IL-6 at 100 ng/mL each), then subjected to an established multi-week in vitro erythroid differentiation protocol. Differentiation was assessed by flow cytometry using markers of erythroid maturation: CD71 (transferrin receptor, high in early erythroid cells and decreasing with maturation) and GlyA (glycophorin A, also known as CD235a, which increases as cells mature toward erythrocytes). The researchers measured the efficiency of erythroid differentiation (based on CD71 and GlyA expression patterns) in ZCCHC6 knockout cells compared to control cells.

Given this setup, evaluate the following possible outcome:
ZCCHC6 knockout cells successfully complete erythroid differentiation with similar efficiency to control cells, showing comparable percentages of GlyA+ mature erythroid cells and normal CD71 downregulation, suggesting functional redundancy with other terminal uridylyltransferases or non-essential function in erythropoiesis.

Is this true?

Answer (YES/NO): YES